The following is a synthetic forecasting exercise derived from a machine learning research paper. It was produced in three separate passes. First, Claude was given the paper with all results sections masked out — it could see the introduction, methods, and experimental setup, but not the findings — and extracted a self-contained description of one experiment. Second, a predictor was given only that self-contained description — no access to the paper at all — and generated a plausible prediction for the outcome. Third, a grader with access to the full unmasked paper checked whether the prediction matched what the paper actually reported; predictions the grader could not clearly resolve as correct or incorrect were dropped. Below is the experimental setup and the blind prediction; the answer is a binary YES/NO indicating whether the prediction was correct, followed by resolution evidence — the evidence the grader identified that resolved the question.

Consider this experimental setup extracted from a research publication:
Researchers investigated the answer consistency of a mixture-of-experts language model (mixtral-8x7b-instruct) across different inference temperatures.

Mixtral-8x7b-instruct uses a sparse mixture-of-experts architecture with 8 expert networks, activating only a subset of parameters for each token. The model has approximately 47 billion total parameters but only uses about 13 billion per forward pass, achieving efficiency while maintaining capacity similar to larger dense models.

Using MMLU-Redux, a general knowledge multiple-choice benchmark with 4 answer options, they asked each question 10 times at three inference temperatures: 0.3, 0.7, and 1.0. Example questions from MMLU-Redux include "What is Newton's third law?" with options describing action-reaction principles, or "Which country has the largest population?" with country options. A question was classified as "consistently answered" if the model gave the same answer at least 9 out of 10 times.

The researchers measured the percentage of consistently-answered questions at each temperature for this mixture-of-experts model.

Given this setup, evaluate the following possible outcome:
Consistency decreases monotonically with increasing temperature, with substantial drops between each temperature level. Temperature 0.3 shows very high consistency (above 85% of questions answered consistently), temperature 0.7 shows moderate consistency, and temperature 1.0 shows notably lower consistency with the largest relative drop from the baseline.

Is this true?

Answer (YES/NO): NO